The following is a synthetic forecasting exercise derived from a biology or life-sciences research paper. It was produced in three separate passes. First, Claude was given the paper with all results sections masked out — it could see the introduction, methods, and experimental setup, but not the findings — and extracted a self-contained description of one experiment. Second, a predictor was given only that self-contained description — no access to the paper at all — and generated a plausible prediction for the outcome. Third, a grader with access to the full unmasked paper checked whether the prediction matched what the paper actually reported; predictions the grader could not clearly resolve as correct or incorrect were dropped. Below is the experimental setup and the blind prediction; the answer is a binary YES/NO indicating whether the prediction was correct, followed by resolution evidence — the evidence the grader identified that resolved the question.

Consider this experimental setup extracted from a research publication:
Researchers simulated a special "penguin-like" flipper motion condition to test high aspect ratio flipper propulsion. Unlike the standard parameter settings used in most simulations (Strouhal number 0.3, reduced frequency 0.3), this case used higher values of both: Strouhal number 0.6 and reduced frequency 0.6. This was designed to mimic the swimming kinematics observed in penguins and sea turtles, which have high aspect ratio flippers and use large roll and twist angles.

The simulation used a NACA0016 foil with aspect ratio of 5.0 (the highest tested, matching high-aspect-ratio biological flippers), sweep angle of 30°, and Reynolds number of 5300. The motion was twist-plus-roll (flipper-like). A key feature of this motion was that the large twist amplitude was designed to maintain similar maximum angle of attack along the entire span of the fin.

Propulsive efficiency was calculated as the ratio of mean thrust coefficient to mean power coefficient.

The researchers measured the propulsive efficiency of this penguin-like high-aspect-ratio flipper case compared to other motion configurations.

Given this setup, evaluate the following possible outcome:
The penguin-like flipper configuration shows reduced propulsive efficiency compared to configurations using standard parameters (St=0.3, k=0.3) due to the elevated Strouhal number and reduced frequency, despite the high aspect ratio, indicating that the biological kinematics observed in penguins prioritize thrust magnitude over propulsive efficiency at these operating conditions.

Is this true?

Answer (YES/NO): NO